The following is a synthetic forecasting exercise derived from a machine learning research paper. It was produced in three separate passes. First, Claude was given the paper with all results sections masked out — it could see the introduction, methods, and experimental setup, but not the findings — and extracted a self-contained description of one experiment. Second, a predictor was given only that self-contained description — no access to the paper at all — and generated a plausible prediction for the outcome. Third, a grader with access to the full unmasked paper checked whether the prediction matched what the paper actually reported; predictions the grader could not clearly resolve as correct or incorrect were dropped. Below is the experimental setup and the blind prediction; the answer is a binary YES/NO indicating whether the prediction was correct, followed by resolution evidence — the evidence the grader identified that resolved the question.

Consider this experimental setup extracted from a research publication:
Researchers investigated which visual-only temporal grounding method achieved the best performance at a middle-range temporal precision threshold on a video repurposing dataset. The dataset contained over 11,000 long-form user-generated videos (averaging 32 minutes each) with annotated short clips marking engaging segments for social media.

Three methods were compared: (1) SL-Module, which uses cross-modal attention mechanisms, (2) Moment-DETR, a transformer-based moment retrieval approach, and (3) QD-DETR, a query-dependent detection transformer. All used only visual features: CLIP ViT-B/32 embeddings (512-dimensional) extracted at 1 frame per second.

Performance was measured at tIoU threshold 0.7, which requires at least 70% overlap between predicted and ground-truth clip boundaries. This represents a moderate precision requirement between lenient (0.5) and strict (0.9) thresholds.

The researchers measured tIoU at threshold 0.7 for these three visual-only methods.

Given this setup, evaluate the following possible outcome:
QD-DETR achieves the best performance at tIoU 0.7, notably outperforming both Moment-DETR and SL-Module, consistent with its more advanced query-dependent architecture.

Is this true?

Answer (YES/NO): NO